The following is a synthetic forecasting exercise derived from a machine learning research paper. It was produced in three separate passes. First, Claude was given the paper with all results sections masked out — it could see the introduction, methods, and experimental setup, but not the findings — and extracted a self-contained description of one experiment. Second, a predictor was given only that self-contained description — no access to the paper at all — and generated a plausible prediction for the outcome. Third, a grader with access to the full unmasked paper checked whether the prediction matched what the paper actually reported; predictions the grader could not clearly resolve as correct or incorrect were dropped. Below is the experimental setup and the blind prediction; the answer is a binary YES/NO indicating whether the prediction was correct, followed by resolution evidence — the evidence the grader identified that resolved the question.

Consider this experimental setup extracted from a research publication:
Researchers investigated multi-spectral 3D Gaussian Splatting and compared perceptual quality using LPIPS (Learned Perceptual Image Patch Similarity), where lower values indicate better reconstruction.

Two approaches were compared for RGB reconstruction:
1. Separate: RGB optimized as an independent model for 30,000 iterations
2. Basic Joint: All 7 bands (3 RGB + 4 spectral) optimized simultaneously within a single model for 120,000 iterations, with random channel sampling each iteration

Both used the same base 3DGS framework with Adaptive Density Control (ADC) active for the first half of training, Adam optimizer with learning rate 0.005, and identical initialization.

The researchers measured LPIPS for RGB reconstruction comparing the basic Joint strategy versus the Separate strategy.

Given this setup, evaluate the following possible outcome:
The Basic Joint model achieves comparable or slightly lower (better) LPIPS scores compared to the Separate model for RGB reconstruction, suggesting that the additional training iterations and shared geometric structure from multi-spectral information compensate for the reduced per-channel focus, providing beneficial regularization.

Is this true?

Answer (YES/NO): NO